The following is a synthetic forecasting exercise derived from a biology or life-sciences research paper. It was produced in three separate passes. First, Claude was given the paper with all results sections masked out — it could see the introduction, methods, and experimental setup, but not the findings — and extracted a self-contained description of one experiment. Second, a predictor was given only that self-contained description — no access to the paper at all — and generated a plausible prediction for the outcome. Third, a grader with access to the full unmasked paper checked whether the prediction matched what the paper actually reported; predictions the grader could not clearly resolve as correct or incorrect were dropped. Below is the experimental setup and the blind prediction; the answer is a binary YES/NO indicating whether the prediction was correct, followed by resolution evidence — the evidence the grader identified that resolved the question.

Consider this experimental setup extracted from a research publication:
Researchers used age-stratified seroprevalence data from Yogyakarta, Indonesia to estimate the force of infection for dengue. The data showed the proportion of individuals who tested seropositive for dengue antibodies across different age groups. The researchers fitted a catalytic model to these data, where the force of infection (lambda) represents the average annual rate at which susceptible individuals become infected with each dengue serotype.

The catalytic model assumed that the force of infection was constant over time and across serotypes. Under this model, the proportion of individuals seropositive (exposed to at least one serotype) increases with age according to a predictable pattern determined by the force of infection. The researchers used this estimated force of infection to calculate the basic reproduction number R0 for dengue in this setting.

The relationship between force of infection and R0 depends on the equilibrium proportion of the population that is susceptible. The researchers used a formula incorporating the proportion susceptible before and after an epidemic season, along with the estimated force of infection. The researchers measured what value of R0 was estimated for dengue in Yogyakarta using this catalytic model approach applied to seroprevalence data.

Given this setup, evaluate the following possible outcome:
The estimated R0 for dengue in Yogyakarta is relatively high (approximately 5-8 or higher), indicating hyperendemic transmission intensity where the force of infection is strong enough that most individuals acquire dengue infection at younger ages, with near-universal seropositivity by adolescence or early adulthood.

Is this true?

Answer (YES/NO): NO